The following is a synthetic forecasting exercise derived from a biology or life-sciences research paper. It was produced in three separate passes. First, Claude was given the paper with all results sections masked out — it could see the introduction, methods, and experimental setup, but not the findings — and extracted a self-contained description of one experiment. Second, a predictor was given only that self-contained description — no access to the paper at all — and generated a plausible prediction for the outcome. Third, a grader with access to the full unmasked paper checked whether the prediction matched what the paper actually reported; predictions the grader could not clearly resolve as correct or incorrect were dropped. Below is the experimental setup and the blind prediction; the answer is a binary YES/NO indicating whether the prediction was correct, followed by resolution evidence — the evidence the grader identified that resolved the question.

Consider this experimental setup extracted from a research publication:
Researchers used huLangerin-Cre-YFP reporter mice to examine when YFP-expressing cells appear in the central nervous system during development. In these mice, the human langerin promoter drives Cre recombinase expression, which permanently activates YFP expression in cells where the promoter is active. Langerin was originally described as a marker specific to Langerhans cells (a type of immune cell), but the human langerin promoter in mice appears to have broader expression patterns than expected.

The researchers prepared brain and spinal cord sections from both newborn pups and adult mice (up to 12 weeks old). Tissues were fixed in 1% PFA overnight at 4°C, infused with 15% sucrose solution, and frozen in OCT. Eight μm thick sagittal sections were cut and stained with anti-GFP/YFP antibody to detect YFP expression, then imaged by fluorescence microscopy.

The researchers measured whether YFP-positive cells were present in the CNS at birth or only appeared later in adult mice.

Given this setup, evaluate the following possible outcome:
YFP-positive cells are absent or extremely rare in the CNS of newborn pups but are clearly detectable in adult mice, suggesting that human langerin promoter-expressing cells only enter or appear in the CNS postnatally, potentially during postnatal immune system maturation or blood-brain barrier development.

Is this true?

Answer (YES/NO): NO